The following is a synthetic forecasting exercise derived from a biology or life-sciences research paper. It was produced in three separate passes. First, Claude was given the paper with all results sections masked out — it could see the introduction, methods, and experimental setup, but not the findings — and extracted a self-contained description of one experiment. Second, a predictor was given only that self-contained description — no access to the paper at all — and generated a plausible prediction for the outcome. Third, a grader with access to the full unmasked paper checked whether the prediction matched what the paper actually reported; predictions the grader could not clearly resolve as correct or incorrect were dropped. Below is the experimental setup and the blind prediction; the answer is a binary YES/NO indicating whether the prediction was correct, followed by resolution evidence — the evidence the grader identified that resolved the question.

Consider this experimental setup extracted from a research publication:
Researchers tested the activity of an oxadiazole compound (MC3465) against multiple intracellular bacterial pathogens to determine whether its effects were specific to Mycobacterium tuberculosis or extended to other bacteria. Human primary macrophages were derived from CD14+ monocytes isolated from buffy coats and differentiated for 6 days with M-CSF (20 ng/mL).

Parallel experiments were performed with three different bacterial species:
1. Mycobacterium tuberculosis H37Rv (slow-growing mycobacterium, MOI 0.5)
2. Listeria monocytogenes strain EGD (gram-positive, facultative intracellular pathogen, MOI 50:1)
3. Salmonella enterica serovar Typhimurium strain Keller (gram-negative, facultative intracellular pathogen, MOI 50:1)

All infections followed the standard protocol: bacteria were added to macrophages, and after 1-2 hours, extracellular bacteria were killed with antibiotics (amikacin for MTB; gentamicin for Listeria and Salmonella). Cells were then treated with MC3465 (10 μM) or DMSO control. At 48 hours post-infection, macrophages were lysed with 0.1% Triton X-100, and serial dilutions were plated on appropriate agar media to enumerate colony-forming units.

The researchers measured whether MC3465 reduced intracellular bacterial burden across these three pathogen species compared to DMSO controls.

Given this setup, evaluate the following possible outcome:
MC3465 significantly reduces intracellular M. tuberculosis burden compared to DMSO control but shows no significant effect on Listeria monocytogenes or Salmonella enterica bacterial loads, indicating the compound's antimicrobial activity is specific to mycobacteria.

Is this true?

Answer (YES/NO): YES